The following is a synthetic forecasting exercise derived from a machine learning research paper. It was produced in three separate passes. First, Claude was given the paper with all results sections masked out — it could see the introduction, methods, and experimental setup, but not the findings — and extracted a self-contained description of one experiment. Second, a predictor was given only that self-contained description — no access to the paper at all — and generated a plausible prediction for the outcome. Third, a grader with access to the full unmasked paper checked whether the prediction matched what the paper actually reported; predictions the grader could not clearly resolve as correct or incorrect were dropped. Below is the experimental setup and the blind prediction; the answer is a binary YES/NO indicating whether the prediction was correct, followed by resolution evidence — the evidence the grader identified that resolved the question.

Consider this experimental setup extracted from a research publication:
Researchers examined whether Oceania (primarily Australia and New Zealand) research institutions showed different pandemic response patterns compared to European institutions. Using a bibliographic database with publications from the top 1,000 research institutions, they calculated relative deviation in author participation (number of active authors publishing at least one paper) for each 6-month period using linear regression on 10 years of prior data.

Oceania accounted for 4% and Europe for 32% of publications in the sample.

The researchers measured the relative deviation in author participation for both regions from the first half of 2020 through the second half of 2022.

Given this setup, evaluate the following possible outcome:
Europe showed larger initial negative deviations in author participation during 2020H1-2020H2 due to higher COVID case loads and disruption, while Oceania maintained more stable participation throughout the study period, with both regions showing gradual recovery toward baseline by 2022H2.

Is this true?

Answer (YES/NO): NO